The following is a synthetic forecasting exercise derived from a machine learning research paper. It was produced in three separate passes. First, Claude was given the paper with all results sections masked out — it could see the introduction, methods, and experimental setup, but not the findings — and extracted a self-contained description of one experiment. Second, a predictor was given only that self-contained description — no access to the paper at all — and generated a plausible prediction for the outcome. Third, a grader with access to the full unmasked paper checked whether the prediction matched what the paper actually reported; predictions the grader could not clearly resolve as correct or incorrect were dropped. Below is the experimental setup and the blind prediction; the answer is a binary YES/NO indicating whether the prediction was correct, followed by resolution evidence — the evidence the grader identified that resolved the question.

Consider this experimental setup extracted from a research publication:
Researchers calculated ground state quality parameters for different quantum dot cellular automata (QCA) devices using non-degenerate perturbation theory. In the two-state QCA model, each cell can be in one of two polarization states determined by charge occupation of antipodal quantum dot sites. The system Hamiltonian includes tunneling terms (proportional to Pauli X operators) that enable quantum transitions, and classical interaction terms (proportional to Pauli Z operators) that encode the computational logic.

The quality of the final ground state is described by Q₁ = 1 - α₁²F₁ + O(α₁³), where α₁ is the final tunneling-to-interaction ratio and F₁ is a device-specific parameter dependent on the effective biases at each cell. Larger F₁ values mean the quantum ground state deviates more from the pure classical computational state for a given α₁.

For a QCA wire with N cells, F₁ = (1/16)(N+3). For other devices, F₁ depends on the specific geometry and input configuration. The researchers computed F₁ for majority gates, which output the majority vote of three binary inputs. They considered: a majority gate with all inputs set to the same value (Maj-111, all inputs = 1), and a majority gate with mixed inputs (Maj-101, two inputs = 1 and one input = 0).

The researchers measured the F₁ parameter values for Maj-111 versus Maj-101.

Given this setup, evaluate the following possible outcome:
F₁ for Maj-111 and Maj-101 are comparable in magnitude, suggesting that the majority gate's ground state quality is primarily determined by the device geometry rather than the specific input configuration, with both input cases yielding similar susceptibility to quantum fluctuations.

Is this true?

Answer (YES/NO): NO